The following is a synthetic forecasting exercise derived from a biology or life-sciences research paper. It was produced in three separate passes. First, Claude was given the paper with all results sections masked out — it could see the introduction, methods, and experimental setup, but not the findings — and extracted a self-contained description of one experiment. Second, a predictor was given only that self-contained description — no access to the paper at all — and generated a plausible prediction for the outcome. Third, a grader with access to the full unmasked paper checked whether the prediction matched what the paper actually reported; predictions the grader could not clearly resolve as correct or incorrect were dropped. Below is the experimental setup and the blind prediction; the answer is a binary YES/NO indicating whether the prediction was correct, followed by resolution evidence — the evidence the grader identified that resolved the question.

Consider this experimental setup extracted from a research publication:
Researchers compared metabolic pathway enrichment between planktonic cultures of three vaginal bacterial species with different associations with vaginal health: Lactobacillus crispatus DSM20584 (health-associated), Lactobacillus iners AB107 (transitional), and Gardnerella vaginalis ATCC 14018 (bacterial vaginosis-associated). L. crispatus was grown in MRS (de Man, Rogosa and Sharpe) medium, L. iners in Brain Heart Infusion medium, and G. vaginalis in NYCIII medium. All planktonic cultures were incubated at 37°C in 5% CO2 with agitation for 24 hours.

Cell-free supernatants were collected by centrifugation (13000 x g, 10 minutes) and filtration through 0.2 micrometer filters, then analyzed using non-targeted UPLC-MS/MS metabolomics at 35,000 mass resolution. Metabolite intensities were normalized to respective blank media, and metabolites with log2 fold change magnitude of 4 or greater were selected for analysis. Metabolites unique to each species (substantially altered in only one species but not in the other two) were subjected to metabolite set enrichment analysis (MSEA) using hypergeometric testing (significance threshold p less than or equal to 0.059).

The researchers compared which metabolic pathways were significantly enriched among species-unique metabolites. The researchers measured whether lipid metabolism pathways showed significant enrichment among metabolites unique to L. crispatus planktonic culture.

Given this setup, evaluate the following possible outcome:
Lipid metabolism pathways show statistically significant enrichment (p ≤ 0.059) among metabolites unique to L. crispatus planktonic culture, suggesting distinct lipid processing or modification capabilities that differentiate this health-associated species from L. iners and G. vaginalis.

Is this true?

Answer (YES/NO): NO